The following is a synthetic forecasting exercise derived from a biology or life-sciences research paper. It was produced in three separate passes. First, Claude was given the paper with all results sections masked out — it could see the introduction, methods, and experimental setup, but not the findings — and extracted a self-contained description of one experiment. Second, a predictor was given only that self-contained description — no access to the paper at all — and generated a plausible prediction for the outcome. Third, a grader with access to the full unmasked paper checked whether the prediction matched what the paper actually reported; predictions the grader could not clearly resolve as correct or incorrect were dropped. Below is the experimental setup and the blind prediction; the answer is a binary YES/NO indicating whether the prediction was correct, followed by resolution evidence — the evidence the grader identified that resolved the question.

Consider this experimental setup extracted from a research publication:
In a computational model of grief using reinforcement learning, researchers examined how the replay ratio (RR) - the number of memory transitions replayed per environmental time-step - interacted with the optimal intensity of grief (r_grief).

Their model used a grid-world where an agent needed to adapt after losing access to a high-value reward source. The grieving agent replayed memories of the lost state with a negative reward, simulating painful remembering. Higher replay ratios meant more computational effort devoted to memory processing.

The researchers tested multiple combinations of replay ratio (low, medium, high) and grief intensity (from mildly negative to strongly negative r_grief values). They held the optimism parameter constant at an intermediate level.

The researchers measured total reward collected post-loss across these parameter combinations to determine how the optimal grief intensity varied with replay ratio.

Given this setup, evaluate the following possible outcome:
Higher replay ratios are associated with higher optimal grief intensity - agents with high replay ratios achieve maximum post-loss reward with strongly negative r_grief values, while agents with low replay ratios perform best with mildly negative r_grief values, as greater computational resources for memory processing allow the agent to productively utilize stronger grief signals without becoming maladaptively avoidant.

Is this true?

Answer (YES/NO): NO